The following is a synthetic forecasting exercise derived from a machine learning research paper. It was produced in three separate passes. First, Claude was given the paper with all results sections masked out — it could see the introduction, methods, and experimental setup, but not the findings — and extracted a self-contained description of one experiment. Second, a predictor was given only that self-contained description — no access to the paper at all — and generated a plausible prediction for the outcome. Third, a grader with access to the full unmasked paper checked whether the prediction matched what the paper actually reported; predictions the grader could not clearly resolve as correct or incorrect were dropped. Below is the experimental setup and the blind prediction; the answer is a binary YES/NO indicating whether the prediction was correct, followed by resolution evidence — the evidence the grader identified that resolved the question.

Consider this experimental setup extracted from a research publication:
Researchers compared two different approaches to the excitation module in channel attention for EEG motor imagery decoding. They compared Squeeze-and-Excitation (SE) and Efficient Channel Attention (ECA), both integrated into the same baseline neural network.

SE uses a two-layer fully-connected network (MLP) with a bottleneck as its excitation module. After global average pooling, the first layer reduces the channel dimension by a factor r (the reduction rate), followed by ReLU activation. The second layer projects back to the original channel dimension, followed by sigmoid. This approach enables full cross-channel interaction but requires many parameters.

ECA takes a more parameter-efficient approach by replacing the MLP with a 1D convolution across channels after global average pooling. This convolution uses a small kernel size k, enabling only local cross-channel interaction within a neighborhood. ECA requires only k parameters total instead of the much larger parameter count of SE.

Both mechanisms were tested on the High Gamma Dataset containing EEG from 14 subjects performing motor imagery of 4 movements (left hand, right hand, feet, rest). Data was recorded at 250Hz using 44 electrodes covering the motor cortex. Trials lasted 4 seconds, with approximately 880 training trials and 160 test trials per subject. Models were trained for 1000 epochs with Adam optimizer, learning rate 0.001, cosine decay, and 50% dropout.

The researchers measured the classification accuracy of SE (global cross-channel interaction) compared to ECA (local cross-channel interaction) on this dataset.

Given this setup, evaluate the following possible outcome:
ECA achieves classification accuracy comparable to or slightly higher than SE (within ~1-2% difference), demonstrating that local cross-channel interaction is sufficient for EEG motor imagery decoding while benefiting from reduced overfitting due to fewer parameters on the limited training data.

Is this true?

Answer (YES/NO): NO